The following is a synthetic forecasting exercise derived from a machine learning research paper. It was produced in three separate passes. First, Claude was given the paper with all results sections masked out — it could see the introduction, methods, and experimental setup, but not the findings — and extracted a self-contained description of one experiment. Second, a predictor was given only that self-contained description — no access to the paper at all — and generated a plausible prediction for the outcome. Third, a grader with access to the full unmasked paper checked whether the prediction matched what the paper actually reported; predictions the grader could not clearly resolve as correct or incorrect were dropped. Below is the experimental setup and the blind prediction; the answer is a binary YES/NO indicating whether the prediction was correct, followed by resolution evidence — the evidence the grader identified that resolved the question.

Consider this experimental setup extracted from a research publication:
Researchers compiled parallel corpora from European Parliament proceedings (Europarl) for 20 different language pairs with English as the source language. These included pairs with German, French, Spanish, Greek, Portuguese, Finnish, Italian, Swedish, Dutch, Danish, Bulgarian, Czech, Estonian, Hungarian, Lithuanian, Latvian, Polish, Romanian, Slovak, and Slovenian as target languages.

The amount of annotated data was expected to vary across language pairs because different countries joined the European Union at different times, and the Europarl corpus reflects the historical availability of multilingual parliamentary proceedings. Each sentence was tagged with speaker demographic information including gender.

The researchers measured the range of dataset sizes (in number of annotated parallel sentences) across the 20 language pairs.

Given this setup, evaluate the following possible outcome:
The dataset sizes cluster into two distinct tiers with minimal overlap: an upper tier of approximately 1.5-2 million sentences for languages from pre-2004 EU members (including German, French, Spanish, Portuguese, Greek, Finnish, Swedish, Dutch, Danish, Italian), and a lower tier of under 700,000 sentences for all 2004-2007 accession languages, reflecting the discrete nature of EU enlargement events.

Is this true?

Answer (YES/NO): NO